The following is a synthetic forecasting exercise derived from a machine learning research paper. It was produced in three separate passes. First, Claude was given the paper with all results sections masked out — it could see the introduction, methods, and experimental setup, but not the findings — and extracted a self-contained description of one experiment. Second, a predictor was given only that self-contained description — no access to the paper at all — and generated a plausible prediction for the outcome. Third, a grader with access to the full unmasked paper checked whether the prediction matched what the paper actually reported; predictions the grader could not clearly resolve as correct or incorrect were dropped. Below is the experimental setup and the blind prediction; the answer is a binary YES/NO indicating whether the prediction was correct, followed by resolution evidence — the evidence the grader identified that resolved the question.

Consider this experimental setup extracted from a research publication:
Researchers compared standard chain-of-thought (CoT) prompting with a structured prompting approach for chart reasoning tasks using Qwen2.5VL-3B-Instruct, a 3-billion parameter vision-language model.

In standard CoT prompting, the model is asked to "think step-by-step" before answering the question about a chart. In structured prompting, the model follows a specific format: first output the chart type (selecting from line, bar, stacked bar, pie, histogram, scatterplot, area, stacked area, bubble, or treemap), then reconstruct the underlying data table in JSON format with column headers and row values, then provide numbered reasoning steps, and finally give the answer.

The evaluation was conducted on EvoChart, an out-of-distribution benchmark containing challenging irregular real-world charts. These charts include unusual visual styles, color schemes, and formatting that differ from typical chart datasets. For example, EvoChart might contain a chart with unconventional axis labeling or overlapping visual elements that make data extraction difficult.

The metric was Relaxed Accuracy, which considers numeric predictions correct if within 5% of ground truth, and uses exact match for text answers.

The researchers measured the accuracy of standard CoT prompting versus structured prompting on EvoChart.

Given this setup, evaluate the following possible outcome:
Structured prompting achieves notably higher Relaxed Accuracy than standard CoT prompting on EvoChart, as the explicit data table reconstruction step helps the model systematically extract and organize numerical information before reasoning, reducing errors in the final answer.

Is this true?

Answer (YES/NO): YES